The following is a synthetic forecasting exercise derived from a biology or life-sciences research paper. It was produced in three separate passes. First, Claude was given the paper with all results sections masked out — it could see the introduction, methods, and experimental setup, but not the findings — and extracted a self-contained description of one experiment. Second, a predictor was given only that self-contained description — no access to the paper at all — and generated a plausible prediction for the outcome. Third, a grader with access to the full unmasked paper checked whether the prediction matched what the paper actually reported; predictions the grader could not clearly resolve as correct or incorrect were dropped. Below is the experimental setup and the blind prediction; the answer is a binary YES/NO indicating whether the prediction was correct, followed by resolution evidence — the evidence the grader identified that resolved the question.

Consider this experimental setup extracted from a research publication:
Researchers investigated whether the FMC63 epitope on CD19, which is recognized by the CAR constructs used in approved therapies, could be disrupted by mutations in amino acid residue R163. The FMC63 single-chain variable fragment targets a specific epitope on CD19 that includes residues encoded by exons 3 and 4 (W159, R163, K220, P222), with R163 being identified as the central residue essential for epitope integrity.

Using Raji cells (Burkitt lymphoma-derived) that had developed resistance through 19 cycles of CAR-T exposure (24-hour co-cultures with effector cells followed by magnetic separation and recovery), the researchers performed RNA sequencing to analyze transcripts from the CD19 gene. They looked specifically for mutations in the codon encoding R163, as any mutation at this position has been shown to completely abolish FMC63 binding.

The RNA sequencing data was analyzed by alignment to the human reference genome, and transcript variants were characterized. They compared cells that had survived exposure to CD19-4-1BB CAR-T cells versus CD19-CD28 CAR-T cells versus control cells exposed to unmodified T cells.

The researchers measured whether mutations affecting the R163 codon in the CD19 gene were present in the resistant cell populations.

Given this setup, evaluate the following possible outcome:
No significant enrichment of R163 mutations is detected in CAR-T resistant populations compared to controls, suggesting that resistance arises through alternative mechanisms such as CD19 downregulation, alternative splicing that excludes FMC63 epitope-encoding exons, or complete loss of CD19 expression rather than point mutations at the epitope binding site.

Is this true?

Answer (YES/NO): NO